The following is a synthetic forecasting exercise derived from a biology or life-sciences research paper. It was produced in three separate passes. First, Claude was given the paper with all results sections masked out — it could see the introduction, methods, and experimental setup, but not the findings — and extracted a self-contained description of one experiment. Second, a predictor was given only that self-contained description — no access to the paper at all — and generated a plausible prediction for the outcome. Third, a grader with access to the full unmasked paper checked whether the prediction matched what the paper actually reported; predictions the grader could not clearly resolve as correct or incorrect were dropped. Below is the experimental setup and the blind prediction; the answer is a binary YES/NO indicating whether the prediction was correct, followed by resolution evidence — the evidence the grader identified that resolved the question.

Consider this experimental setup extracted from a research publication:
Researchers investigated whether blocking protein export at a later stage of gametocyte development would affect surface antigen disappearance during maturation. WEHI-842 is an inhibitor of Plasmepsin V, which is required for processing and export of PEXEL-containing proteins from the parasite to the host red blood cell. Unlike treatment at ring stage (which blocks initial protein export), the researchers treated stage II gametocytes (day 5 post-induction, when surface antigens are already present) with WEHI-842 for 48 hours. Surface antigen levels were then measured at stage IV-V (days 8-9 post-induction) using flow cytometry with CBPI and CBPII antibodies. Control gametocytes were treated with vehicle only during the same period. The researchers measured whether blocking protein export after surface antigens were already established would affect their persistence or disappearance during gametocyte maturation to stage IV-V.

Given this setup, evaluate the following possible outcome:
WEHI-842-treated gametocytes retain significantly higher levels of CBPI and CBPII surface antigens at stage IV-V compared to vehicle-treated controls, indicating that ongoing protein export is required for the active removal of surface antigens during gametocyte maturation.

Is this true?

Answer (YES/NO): NO